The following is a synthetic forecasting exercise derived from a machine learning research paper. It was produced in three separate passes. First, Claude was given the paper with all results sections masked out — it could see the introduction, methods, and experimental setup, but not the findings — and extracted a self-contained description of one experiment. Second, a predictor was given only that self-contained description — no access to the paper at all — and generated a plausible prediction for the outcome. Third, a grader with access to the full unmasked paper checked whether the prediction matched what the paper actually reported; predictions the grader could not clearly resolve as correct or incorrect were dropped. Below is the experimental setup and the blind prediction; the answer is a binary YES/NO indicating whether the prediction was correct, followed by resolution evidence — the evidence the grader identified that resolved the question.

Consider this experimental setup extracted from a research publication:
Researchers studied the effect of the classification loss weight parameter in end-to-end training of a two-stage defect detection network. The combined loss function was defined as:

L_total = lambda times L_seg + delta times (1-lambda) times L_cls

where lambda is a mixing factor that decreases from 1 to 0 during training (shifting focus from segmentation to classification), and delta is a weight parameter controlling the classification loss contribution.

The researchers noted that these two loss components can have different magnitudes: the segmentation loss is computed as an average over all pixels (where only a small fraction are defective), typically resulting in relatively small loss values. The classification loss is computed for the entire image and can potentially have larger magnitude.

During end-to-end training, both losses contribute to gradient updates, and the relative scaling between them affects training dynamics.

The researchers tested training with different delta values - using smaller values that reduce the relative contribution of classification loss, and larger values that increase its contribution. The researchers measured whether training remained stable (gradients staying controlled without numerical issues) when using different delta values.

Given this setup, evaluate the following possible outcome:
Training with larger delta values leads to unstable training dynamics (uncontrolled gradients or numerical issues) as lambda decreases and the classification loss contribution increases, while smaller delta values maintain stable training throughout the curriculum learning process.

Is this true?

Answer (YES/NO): NO